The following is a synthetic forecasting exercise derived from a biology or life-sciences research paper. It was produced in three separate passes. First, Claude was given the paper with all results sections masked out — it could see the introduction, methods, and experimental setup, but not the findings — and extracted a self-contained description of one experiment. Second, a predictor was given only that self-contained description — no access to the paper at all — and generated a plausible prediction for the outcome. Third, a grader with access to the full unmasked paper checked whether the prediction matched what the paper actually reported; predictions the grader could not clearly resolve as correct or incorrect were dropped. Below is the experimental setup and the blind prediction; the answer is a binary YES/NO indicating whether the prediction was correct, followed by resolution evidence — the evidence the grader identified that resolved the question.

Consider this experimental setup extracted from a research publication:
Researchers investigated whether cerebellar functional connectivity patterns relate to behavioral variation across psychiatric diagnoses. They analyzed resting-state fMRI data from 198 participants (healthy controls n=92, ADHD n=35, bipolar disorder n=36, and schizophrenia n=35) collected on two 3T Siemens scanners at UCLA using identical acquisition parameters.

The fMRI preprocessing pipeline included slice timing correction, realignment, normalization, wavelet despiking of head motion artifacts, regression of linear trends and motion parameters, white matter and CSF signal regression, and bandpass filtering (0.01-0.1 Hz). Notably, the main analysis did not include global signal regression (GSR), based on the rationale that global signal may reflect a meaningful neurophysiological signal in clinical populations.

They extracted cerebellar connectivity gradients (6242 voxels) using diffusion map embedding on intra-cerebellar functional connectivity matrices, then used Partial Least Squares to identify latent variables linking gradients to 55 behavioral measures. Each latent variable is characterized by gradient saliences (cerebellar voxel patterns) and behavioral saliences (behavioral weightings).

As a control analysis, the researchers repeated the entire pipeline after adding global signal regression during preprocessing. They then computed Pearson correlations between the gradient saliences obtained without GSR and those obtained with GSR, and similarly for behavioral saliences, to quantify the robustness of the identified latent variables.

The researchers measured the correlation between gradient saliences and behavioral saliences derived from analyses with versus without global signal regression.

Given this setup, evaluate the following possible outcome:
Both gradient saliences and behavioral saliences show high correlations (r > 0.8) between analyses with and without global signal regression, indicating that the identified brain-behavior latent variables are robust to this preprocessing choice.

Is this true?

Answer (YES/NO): YES